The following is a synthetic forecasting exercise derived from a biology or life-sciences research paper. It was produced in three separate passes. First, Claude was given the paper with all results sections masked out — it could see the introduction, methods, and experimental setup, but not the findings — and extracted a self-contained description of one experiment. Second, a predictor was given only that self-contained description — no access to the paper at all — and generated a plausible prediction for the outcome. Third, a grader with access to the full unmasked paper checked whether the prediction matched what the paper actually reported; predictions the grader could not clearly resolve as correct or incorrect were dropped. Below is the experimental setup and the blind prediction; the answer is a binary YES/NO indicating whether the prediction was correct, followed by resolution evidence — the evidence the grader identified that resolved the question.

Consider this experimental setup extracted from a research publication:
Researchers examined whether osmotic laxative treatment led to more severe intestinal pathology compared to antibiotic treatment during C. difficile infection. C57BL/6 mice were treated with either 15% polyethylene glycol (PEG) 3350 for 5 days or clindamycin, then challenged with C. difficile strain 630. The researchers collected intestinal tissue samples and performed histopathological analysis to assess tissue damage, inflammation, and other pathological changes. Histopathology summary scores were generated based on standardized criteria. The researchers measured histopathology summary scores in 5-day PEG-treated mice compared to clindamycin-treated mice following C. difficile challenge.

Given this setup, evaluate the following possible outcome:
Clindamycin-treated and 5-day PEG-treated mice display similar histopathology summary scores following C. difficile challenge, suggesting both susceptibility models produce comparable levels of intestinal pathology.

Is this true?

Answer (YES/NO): YES